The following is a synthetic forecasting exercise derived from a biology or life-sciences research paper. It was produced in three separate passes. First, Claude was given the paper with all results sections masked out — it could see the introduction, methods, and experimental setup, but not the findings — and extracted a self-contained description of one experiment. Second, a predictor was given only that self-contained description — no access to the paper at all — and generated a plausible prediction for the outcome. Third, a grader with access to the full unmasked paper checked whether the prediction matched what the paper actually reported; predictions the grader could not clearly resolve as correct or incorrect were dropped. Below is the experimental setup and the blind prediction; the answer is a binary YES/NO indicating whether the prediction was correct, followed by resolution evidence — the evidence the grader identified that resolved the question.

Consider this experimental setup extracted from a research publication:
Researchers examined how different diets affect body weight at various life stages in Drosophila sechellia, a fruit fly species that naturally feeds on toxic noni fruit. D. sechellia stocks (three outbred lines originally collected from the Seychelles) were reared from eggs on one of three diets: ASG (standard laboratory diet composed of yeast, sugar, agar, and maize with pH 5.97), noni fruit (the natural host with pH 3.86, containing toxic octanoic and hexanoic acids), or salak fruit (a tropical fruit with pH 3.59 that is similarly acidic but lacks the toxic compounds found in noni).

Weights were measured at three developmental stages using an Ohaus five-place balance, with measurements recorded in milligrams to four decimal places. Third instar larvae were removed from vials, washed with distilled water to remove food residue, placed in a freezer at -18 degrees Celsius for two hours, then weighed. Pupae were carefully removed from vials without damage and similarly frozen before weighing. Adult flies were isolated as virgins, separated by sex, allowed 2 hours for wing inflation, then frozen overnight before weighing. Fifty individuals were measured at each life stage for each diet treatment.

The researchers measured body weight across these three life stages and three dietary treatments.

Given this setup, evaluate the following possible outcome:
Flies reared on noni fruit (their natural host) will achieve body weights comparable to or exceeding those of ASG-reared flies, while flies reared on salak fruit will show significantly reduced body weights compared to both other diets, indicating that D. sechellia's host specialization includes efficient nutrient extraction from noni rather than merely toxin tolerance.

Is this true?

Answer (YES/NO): NO